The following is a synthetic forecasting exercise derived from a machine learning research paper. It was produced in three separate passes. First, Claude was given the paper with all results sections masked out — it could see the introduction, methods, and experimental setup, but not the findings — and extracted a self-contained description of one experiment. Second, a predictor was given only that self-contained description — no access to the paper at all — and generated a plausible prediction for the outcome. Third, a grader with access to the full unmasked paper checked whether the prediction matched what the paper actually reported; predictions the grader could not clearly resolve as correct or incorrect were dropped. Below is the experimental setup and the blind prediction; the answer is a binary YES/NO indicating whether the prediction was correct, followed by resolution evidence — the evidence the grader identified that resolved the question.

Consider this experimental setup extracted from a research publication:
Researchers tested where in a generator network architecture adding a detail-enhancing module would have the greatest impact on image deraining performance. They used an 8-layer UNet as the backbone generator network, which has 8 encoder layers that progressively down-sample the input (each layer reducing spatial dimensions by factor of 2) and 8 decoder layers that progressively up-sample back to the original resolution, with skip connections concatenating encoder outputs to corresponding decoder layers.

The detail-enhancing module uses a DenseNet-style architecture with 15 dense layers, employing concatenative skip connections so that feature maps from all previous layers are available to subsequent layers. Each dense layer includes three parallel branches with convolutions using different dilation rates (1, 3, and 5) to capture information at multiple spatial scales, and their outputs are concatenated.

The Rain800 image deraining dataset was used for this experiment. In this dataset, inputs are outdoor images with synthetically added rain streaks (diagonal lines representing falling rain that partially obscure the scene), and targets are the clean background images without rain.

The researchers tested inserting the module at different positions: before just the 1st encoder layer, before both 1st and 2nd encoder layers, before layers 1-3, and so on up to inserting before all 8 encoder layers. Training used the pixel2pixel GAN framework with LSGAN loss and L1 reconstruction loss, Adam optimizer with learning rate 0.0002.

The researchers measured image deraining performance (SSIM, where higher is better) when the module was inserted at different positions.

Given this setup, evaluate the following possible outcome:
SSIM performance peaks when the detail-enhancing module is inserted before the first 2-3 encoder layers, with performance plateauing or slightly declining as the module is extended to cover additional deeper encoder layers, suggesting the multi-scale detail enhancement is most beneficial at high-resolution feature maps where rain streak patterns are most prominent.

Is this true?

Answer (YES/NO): NO